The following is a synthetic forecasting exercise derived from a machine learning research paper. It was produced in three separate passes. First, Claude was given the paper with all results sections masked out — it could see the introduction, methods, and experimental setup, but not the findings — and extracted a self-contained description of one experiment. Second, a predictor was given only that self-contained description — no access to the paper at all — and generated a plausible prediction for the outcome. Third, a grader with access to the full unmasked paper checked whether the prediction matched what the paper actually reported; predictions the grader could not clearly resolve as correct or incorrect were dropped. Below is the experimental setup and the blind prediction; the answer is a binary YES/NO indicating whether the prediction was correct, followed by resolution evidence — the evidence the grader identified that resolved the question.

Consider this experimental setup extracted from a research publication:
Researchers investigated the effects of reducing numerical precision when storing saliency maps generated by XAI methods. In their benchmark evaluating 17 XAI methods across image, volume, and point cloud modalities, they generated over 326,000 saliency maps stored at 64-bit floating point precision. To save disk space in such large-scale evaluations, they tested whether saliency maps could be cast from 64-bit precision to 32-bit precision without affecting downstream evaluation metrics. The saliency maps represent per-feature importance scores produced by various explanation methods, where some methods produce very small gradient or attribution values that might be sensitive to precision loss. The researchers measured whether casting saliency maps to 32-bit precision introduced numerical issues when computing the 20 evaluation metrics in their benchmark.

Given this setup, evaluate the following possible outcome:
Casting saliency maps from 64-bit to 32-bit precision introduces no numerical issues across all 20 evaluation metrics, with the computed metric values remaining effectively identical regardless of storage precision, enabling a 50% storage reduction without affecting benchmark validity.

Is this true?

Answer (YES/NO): NO